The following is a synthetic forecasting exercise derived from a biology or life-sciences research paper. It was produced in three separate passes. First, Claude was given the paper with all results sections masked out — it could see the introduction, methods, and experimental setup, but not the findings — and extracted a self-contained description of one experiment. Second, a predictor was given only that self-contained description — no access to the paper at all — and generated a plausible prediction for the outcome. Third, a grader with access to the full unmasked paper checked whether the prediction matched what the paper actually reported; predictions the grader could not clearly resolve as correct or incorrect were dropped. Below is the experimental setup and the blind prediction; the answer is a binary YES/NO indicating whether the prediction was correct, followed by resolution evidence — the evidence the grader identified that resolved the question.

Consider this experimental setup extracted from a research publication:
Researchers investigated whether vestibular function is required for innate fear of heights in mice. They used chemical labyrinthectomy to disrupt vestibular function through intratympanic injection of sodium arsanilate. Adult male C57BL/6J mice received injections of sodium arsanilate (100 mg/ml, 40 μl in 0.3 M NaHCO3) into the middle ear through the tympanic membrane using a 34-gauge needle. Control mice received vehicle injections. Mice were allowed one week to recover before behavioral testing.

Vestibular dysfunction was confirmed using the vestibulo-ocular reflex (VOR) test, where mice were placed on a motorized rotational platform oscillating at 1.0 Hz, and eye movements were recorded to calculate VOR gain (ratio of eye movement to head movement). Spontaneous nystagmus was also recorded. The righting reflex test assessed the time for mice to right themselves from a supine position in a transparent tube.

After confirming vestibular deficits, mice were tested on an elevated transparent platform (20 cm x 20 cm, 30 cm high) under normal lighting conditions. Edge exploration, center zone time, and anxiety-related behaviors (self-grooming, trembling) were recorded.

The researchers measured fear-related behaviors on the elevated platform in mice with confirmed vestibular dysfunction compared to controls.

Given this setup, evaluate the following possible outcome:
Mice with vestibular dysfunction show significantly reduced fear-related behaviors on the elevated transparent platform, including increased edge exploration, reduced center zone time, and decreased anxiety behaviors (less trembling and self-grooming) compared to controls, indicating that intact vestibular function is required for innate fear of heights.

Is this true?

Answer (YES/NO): NO